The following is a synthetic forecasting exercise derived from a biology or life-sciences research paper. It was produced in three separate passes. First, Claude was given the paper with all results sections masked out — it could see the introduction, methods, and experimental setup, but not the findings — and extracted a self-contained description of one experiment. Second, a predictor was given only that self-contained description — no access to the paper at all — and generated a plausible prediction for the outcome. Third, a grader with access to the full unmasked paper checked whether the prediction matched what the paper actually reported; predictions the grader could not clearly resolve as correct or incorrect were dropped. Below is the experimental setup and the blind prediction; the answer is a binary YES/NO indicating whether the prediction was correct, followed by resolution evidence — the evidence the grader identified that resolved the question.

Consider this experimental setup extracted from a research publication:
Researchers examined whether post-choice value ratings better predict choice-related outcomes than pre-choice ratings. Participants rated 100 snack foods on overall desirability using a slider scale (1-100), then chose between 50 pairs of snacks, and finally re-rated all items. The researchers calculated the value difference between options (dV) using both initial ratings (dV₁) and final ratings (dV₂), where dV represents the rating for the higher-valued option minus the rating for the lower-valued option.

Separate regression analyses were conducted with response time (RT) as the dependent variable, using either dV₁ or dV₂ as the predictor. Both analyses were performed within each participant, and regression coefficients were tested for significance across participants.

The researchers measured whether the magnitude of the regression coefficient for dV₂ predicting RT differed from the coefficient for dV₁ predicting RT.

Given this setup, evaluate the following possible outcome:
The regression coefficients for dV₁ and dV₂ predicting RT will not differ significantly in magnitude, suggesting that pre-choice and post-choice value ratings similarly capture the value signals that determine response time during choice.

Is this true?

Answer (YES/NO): NO